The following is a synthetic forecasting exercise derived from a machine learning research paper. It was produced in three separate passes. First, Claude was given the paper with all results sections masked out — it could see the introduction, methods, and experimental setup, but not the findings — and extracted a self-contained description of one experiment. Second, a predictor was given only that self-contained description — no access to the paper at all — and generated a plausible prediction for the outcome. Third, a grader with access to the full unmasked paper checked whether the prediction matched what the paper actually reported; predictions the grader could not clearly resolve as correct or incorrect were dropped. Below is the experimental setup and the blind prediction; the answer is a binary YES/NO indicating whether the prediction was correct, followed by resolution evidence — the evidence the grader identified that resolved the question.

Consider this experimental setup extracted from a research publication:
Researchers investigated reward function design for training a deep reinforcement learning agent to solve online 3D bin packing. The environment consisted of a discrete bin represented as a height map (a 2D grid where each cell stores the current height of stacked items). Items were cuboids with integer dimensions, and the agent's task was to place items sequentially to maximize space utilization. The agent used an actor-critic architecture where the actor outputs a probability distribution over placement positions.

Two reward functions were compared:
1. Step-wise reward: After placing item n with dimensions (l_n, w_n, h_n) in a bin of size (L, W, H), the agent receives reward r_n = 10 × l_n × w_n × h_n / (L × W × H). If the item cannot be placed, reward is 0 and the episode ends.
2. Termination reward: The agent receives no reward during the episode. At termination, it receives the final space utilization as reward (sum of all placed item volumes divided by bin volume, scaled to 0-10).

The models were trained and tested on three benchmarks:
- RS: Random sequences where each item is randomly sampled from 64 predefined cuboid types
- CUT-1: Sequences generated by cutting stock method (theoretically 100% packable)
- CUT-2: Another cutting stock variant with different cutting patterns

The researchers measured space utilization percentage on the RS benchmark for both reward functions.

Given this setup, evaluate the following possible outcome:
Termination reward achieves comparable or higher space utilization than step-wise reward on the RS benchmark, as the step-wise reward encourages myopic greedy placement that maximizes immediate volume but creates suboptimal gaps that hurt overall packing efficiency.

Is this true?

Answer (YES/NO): NO